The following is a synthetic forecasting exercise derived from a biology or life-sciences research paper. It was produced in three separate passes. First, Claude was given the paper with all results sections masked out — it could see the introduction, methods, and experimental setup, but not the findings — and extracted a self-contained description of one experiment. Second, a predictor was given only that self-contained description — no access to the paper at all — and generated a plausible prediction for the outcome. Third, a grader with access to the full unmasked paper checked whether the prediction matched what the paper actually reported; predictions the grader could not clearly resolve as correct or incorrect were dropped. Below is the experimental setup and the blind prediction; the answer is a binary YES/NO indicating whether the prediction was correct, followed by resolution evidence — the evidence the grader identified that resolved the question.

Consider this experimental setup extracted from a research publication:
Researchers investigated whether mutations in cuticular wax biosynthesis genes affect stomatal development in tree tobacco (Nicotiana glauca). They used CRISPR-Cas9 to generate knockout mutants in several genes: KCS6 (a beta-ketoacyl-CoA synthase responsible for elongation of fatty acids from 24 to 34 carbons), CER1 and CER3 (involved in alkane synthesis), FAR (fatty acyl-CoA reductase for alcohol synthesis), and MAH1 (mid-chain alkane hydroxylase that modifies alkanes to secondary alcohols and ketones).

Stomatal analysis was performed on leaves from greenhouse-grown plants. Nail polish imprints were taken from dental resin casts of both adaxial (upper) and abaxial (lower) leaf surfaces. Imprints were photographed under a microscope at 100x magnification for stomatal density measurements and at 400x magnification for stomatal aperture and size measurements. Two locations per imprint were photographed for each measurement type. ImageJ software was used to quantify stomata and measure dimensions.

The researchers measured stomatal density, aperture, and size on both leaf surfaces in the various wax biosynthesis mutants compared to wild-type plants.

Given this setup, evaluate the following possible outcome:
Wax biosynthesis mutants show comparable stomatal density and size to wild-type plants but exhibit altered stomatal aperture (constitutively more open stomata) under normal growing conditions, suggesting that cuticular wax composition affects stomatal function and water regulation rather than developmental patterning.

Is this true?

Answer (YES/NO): NO